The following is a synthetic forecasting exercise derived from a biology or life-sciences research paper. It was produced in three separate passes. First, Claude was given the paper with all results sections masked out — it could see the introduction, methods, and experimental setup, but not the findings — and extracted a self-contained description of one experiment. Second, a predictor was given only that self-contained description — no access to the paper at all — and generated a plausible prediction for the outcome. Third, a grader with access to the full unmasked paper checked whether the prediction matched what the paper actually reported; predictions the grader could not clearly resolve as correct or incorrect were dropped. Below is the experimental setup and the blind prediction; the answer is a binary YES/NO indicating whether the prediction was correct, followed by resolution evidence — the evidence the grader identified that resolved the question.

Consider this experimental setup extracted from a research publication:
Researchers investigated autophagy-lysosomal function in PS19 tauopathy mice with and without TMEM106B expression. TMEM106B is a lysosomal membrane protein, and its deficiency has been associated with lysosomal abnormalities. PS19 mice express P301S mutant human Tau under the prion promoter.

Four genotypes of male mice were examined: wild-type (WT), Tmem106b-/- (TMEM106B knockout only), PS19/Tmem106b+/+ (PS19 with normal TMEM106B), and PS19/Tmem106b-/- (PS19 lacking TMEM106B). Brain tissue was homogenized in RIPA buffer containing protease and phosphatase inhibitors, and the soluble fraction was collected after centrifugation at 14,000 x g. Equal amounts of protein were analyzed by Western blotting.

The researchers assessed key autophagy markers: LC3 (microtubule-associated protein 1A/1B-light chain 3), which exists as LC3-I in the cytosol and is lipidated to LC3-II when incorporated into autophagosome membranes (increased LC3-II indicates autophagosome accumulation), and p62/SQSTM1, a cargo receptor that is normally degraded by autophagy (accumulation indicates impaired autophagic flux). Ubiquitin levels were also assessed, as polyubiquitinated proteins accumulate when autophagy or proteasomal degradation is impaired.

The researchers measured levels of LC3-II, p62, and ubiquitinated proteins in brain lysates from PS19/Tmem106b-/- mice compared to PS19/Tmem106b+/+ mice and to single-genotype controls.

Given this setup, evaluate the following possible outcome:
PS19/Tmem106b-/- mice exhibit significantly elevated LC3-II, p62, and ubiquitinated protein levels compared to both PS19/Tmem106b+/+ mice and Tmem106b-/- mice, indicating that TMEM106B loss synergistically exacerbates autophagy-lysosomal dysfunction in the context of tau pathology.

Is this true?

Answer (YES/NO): NO